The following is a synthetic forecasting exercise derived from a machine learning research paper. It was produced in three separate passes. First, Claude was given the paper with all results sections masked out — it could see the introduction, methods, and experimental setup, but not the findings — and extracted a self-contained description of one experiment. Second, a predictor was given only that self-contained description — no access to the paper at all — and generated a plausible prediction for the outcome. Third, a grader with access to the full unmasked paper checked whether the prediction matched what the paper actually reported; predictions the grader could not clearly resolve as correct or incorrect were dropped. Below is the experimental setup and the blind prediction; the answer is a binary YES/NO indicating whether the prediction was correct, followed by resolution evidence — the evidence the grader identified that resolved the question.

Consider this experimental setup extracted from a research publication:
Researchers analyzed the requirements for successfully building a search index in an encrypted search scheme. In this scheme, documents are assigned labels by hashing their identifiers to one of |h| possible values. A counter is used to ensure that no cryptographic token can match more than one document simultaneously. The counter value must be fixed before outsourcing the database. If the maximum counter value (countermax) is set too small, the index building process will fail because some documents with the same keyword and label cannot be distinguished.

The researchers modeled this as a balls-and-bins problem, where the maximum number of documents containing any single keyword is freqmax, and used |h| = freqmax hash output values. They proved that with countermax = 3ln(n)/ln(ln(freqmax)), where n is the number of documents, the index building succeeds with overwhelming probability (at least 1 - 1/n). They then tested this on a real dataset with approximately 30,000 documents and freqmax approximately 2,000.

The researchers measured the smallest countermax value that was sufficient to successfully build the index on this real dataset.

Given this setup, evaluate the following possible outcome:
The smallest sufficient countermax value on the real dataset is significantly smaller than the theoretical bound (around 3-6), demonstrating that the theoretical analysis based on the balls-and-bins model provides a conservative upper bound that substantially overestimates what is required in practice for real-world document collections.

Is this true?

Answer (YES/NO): NO